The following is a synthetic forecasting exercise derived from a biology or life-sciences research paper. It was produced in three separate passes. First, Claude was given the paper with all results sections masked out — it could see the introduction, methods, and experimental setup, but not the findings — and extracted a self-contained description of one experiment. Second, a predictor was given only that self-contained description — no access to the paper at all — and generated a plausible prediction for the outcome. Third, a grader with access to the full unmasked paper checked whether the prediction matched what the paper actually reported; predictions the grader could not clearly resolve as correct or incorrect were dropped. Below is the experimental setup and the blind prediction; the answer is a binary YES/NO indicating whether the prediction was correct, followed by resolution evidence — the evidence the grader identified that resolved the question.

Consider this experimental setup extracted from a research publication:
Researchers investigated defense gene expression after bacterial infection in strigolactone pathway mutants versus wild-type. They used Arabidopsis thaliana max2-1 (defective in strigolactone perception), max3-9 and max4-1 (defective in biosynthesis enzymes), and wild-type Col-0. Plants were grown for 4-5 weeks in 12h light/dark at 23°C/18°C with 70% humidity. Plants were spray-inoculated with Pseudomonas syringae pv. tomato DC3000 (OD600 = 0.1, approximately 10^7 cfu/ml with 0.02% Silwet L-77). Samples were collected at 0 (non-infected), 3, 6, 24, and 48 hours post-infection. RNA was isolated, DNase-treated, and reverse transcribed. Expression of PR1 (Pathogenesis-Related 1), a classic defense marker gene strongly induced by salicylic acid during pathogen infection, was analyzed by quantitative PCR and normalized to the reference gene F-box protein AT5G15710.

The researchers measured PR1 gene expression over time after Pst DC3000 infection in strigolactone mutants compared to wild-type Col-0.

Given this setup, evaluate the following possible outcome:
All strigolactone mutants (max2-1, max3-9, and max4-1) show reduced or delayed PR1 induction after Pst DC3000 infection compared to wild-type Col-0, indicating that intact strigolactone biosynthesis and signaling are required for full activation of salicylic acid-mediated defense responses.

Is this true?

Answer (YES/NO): NO